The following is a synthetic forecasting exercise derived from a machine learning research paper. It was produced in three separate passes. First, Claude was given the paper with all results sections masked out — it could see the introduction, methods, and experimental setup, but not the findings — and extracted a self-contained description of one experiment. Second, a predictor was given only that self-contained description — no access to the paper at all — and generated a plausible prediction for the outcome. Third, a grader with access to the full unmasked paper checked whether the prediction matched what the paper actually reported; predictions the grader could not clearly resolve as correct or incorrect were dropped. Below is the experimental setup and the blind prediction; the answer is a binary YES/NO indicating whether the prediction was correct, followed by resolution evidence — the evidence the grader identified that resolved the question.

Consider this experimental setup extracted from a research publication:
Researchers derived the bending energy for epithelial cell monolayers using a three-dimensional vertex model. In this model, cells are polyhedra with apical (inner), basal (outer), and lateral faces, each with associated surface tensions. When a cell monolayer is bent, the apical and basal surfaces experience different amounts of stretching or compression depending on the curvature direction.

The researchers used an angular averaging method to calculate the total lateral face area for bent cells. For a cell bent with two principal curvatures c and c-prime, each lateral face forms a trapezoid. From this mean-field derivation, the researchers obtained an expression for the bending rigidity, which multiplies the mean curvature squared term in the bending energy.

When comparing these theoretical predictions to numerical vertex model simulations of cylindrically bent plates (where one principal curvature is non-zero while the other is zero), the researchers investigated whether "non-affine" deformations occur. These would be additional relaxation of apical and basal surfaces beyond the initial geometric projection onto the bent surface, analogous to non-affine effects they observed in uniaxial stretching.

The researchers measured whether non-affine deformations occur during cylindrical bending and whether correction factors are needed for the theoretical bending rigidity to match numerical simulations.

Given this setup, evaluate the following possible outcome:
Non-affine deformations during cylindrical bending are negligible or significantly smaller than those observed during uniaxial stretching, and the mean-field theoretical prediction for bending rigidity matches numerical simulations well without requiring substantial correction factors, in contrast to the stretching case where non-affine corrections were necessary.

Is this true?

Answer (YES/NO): NO